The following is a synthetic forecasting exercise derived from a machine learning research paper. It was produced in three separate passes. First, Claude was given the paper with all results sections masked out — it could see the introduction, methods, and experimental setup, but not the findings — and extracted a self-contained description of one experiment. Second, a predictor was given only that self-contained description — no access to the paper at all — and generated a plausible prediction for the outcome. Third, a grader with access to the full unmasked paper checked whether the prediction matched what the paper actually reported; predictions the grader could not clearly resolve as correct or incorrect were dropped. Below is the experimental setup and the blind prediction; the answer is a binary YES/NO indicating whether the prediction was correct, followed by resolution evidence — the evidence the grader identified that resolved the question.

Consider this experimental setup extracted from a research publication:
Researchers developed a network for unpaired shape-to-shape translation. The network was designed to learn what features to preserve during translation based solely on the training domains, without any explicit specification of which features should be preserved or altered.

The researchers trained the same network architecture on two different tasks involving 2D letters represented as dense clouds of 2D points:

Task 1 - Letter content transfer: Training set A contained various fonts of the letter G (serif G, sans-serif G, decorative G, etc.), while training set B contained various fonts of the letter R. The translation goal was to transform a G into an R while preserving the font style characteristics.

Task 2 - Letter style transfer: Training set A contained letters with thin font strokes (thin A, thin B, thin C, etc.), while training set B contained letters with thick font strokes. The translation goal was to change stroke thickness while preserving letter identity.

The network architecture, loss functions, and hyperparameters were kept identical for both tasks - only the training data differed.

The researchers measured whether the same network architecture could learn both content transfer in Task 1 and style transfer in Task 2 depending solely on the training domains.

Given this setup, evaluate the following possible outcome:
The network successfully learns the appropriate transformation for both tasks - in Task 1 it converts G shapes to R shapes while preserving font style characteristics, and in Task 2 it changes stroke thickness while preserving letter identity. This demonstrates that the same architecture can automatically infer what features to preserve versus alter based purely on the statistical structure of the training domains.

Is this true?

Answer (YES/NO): YES